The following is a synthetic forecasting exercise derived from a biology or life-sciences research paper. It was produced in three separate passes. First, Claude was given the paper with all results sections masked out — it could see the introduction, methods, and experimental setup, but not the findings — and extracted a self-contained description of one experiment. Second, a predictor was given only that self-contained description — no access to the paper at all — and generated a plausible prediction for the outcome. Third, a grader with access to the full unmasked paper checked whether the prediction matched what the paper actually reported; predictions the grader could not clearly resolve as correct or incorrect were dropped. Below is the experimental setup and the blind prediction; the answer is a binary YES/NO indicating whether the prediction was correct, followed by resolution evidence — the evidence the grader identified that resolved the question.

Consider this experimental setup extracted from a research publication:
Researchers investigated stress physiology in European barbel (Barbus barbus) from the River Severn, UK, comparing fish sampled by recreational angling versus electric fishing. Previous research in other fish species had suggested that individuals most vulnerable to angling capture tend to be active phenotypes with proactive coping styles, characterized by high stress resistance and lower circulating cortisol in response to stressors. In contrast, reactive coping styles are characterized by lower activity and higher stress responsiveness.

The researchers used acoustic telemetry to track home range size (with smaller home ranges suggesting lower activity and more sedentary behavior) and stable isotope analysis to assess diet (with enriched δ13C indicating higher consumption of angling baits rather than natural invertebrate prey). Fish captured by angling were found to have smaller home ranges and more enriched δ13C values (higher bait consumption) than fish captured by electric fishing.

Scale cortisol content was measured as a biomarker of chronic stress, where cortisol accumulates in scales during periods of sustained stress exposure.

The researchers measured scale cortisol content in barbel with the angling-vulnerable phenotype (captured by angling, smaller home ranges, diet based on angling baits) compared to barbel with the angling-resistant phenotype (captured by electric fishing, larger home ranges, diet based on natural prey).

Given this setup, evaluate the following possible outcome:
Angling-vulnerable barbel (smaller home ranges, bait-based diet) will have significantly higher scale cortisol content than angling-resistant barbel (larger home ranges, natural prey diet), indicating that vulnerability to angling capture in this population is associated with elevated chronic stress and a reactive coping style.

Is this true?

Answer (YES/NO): NO